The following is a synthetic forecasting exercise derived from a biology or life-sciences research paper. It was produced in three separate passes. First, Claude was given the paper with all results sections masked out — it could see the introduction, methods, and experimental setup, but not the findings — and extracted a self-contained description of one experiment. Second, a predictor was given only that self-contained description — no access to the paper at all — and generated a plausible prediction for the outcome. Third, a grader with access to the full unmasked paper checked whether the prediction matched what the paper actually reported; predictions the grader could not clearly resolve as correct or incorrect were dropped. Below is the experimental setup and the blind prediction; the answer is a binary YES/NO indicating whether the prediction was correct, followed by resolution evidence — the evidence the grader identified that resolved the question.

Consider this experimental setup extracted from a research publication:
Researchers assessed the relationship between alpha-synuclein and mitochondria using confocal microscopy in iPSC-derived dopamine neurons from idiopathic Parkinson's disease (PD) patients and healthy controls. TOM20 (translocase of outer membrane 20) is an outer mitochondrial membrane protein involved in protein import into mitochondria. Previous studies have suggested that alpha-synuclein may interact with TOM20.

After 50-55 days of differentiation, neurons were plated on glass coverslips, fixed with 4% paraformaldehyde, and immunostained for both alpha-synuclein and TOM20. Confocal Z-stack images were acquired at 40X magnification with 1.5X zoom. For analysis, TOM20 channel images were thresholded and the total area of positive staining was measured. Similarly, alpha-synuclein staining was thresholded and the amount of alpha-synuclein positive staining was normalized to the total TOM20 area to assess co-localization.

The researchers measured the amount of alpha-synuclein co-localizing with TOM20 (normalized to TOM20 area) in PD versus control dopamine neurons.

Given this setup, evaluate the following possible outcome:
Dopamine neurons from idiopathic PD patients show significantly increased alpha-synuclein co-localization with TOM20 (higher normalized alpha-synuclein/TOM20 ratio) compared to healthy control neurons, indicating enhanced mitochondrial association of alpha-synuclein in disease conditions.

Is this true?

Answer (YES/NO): NO